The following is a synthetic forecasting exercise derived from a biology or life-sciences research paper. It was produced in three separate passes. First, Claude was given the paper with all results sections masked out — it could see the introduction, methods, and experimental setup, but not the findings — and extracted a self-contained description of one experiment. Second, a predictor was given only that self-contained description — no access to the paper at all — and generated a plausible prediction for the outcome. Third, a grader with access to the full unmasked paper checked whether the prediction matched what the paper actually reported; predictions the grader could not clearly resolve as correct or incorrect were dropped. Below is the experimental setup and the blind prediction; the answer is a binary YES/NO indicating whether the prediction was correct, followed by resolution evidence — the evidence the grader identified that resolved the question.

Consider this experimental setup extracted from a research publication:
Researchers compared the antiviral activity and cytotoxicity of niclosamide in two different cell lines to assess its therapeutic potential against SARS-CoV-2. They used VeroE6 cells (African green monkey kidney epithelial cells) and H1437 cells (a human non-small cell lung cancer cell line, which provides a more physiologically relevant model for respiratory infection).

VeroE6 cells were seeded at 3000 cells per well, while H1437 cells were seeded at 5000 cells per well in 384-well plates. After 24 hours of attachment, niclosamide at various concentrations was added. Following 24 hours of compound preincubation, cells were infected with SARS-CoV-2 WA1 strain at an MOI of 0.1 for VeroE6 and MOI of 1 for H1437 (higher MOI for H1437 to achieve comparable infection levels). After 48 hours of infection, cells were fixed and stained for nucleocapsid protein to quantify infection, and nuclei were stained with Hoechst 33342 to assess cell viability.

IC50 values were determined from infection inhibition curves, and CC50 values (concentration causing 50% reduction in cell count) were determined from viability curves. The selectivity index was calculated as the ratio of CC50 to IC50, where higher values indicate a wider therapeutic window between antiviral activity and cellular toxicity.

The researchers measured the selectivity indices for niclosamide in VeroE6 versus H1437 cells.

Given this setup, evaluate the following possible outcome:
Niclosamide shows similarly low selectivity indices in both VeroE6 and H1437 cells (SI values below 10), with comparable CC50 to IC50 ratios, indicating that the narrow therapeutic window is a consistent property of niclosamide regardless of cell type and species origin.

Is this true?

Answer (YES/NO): YES